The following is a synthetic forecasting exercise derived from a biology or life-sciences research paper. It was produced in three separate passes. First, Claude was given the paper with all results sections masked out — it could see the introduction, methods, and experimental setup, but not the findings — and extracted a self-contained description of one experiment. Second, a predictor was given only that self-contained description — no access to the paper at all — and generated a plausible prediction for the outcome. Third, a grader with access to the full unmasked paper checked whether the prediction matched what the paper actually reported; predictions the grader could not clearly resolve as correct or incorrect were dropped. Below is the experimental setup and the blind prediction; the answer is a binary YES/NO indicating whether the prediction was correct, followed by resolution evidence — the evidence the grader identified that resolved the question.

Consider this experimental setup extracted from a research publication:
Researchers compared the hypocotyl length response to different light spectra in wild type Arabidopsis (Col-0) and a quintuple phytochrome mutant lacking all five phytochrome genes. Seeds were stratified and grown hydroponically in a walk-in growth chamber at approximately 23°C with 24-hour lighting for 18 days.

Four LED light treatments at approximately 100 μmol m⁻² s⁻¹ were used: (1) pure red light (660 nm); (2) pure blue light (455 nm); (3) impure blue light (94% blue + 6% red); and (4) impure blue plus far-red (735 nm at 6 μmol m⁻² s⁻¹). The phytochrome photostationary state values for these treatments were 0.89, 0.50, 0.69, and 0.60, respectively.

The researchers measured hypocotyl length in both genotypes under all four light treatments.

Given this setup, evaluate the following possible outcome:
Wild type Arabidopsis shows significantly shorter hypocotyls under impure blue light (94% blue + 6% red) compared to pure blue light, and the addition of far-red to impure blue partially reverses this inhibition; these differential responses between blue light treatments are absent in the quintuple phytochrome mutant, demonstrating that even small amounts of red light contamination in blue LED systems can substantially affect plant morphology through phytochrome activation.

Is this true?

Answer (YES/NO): NO